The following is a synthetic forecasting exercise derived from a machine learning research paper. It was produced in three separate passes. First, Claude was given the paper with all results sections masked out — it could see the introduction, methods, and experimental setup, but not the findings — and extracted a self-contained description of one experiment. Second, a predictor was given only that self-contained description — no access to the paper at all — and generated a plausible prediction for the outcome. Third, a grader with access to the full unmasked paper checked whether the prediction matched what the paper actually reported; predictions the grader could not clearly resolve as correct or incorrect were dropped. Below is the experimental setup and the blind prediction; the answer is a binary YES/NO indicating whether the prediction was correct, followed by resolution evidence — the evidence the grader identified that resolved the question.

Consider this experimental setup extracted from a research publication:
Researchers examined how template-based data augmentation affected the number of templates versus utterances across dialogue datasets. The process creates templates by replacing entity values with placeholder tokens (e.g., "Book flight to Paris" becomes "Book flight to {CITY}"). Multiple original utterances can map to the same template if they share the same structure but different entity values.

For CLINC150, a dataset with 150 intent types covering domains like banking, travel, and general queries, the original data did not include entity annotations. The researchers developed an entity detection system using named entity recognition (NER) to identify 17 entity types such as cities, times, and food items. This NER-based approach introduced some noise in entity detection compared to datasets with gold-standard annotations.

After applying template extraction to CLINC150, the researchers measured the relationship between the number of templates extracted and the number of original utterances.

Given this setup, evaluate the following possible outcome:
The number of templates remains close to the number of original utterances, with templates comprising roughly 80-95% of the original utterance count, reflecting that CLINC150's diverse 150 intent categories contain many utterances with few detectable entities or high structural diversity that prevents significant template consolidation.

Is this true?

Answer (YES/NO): NO